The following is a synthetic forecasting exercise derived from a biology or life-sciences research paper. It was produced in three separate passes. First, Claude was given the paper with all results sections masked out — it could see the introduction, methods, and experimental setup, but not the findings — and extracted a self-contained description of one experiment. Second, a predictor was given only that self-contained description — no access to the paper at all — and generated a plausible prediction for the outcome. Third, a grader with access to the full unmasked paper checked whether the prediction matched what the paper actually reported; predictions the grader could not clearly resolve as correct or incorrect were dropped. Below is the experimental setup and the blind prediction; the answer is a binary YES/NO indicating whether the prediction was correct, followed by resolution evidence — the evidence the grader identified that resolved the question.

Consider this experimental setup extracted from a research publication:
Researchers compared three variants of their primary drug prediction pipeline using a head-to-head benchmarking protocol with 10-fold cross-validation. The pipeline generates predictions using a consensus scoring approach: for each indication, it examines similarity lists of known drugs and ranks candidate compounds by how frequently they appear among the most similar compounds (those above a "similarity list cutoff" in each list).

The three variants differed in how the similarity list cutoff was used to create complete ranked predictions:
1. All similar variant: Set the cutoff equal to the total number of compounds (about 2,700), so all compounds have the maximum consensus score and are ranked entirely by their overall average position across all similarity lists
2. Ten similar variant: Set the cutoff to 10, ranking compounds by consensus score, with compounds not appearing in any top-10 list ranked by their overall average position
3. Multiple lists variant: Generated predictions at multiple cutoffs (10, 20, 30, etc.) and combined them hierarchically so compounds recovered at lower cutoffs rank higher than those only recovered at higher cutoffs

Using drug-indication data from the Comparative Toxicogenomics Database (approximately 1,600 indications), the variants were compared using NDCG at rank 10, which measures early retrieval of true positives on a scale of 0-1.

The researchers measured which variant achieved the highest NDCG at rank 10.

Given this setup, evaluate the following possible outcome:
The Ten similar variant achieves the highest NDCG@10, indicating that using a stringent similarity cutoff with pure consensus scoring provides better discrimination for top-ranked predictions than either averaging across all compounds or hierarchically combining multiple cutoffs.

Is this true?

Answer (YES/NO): NO